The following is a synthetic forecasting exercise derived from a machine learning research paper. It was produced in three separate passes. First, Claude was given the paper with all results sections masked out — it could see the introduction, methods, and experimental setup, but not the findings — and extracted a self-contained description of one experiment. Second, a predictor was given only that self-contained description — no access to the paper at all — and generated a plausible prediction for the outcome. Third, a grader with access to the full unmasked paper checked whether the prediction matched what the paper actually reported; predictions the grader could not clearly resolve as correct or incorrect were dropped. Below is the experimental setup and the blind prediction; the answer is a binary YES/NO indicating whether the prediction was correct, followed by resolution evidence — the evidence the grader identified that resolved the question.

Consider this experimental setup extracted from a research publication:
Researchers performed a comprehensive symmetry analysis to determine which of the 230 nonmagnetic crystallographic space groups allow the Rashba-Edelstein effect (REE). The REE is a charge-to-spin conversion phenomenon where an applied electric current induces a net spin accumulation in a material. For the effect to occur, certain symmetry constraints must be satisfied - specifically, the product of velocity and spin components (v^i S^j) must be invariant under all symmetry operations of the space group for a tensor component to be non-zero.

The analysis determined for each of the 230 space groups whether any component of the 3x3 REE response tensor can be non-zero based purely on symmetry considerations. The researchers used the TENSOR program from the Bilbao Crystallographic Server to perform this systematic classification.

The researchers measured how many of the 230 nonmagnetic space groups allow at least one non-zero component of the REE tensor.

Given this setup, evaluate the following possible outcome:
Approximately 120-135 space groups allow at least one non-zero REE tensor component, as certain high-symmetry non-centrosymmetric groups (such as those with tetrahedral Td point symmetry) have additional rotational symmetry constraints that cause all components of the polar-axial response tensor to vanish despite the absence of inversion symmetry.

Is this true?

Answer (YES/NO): YES